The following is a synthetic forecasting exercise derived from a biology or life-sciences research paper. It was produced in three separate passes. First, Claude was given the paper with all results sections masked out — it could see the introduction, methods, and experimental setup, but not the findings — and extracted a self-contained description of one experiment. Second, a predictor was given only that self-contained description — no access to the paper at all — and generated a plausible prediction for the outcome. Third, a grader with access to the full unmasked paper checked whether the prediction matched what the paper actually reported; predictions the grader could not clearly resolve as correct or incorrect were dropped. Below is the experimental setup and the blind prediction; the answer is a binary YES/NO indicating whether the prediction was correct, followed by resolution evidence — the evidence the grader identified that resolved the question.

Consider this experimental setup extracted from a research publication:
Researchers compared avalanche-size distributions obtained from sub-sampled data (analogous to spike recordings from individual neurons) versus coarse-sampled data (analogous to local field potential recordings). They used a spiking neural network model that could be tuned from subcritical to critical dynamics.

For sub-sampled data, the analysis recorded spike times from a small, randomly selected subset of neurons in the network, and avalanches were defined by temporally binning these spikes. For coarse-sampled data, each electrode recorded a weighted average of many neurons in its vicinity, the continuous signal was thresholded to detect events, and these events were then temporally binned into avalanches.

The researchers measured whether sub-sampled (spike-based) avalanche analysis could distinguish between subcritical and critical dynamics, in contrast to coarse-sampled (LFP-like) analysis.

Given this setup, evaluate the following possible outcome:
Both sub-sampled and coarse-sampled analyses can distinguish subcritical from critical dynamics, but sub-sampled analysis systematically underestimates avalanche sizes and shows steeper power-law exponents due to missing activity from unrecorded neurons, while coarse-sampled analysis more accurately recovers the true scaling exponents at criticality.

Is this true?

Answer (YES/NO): NO